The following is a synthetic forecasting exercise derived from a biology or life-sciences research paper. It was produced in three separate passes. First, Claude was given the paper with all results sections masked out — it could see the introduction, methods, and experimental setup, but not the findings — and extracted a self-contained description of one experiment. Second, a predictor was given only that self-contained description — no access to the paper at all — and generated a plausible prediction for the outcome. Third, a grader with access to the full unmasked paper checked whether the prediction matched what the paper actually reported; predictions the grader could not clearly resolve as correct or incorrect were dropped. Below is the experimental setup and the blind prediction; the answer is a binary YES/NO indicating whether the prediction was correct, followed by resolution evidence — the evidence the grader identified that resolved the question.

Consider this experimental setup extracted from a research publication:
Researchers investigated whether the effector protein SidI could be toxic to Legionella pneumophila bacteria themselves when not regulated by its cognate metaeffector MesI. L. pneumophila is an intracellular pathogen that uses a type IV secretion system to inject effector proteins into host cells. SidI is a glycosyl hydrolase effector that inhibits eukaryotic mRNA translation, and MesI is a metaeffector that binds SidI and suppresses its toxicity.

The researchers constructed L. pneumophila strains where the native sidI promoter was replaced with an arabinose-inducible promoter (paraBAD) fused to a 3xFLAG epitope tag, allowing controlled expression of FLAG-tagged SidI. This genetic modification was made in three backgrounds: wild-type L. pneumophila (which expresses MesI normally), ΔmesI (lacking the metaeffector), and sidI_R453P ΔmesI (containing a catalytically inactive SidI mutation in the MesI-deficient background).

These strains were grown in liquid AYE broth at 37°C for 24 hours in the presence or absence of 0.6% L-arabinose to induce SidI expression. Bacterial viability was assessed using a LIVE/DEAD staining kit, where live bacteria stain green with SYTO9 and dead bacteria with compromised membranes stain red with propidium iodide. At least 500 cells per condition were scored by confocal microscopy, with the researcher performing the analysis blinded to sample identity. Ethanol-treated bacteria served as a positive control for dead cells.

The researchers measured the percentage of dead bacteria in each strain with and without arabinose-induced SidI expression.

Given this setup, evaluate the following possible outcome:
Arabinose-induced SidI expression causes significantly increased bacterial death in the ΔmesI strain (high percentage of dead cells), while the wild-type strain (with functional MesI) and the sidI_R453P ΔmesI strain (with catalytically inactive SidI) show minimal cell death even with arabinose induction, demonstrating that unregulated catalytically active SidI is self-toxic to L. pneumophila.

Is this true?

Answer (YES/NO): YES